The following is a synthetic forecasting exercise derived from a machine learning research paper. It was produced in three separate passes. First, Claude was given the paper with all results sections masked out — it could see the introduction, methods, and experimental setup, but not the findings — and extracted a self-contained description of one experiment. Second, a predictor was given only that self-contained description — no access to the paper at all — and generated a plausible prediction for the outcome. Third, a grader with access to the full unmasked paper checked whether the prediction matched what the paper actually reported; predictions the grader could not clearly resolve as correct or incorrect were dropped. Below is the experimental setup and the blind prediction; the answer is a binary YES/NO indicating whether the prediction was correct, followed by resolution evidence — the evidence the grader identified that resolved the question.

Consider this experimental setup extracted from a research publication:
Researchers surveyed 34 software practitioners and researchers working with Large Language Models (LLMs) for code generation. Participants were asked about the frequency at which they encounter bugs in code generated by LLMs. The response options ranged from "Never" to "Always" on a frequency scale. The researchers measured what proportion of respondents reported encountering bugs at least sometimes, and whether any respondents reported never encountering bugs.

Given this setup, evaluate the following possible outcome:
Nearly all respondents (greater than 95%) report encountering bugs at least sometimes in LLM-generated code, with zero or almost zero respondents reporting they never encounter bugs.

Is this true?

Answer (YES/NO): YES